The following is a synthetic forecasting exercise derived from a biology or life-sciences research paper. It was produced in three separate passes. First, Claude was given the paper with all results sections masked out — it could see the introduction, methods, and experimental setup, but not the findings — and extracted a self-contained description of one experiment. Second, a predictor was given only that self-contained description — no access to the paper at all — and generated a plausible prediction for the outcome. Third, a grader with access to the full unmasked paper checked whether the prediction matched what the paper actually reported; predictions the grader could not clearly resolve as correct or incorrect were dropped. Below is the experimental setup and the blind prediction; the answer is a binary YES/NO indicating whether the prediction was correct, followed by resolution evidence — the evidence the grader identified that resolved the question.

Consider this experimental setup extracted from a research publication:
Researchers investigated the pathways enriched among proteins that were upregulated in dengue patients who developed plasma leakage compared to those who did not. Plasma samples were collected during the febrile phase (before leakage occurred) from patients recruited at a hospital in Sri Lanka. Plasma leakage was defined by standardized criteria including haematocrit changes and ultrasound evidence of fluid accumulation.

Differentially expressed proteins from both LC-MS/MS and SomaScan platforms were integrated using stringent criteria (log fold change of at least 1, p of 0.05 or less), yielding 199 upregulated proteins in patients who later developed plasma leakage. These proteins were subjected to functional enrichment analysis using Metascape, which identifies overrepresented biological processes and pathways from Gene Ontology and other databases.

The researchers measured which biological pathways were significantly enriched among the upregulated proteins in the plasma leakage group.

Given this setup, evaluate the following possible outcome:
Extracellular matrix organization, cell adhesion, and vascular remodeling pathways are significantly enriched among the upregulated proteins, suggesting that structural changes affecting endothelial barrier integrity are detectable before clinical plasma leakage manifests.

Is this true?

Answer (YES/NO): NO